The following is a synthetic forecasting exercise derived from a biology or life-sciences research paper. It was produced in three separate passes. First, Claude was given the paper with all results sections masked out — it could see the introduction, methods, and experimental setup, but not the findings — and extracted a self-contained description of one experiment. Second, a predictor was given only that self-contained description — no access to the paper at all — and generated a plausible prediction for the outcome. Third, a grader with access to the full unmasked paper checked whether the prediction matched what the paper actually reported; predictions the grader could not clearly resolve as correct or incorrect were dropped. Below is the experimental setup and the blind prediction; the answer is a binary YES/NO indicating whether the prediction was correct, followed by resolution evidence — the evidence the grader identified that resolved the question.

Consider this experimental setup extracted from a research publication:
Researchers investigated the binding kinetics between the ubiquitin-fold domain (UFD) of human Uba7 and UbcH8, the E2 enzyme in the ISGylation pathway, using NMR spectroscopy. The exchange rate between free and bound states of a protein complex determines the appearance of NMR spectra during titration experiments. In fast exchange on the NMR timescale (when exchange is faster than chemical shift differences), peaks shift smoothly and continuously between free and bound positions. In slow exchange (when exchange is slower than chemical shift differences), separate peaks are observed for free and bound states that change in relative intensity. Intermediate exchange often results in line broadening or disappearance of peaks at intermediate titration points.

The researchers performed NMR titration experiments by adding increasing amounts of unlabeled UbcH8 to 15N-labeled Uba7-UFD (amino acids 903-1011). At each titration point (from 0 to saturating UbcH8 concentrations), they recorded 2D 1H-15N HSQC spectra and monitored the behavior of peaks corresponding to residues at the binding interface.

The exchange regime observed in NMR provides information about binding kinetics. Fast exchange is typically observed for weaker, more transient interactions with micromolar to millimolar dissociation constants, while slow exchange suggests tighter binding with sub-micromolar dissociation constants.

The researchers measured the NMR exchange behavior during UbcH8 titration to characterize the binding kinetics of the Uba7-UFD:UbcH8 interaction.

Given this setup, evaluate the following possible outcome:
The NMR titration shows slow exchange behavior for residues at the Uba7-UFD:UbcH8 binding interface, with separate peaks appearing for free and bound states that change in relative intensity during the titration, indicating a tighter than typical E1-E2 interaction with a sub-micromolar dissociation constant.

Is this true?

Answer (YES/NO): NO